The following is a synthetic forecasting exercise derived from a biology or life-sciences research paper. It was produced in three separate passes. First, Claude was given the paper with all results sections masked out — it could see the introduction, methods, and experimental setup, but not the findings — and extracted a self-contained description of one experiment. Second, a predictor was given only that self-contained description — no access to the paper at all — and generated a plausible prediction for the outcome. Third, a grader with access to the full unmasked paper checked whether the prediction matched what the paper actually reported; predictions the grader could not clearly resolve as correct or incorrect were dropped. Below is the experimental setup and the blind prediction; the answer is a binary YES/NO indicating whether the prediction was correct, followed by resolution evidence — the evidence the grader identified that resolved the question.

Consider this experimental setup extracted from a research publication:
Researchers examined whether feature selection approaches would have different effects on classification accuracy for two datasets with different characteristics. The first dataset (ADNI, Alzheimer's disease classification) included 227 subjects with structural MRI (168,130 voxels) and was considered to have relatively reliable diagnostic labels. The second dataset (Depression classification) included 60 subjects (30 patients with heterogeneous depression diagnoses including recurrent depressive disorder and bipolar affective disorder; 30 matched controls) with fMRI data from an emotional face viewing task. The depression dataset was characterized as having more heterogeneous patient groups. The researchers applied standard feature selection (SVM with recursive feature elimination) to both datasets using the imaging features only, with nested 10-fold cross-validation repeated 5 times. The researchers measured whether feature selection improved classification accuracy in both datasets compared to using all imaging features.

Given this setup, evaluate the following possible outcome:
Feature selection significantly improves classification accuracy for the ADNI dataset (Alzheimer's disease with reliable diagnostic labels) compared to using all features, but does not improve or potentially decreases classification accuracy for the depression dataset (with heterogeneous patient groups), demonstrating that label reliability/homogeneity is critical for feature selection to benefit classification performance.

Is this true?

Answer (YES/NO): NO